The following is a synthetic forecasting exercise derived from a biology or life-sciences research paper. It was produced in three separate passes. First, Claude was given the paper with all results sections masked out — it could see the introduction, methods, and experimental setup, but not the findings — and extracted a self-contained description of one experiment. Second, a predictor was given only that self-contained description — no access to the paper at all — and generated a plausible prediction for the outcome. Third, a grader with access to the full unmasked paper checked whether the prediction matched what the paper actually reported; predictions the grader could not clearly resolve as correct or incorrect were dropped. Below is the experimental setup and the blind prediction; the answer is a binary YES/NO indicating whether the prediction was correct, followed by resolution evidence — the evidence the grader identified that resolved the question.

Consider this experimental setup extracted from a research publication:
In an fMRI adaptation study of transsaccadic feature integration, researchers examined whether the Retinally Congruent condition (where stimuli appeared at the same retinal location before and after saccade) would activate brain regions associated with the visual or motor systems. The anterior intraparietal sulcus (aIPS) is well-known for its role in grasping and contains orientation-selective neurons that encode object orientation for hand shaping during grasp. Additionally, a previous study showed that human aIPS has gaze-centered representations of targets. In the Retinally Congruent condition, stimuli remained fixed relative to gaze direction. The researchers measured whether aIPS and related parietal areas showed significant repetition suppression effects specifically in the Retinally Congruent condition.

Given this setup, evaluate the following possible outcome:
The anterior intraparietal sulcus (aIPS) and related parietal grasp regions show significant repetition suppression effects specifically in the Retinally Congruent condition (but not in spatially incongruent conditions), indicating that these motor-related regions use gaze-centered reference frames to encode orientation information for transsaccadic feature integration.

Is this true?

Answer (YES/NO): NO